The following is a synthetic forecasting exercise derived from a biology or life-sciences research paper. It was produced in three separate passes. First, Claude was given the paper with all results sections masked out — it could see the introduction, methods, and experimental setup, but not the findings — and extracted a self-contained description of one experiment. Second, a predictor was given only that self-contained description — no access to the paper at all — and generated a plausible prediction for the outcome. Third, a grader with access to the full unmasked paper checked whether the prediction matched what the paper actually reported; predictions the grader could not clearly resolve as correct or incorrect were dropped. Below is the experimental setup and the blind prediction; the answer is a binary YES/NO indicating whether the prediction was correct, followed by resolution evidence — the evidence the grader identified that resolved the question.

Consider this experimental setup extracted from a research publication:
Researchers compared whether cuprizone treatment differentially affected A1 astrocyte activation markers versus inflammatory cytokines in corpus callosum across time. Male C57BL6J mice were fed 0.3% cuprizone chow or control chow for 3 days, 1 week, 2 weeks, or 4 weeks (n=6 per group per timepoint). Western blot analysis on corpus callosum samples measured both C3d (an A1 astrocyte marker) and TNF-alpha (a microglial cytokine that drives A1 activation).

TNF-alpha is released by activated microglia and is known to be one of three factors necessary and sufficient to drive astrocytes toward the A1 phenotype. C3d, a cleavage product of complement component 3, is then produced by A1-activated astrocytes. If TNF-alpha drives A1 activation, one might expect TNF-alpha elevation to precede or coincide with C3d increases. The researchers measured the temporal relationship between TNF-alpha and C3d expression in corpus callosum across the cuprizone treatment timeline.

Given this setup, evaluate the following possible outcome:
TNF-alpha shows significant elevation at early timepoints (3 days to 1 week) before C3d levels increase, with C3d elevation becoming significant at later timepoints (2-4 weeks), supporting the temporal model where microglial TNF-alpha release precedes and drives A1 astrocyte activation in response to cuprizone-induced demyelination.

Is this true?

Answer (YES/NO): NO